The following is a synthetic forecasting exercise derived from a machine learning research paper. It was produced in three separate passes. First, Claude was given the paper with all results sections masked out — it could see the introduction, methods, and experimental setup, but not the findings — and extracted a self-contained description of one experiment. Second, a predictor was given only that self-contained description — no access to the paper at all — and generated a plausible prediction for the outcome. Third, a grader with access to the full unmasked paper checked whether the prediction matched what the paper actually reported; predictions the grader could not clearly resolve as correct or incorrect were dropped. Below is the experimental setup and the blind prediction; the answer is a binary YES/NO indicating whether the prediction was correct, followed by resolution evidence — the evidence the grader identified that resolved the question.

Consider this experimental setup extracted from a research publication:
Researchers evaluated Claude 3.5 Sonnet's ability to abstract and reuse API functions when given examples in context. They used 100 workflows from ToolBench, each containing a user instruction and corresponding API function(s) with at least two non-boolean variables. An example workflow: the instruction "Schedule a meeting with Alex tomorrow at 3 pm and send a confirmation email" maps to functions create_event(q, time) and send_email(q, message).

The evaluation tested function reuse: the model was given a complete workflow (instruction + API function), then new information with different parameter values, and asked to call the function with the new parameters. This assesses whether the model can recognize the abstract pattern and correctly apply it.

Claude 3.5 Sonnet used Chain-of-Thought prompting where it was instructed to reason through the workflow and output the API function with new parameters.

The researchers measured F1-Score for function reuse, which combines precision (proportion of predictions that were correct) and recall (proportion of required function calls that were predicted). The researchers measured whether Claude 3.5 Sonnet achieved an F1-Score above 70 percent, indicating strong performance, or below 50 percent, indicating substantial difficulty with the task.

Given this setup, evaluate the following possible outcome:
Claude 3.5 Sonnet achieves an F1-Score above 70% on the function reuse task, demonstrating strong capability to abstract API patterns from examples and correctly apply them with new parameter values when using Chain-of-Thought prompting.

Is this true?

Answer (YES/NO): NO